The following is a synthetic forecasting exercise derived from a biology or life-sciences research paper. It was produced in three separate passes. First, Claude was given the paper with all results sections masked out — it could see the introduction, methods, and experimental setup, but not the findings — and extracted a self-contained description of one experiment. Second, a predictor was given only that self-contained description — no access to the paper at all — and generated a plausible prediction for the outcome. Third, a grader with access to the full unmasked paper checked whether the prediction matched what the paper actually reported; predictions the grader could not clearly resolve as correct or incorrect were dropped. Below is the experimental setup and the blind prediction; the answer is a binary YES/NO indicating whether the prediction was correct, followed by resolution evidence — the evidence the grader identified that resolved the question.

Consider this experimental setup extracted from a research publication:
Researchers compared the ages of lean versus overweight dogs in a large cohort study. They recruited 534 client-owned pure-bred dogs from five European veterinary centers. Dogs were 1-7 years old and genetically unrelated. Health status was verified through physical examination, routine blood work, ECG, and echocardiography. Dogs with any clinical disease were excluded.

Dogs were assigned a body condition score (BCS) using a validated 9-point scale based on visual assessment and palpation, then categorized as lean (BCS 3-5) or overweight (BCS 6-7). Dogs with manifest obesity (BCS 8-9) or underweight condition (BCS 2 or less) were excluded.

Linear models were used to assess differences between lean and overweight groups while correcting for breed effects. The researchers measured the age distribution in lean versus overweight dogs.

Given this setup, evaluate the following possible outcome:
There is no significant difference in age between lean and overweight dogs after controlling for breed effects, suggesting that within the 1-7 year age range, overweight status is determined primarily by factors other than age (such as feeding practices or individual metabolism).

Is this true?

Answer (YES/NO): NO